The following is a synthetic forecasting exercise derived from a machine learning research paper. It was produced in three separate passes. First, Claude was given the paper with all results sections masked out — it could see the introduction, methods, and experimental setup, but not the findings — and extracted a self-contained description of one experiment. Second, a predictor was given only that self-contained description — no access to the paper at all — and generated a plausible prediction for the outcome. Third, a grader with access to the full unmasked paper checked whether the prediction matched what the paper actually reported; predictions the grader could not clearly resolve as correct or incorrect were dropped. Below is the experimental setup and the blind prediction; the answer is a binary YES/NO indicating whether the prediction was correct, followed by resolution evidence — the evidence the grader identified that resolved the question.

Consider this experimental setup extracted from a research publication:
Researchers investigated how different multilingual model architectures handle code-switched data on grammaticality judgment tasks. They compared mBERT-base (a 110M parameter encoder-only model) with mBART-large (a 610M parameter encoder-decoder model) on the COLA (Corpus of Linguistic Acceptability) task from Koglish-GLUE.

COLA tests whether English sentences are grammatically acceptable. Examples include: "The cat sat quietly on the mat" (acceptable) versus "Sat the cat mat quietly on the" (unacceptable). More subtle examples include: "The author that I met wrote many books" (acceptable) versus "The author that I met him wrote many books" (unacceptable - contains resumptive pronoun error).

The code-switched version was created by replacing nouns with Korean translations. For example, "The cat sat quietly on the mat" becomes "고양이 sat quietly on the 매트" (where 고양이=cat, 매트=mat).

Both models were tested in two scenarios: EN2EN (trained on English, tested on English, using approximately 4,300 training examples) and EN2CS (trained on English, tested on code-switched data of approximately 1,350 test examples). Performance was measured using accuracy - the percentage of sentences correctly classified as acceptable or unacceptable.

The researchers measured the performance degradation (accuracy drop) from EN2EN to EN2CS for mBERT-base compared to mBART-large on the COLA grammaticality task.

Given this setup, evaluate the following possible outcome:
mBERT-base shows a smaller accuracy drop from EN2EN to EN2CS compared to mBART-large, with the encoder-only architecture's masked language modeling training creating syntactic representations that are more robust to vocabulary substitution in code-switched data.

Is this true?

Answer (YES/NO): YES